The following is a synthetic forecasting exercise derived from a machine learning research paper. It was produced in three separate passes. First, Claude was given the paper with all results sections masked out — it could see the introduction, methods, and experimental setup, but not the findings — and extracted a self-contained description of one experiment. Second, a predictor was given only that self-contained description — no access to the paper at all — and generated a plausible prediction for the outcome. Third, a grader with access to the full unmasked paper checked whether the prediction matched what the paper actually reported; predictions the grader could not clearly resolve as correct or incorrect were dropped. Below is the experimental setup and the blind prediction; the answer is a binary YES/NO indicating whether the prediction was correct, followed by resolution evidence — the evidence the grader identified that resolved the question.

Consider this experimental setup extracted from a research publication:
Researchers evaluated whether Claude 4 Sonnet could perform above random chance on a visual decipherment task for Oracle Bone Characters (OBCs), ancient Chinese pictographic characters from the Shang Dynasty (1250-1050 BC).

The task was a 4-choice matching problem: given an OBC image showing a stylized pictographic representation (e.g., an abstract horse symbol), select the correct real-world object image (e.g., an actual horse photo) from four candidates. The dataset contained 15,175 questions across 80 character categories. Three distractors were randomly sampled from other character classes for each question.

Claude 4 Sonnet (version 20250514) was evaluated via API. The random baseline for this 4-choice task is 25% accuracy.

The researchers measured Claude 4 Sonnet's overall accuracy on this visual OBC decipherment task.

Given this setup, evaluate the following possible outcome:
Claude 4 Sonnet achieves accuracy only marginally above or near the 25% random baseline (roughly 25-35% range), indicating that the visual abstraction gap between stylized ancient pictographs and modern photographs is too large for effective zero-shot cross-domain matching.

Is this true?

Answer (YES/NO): YES